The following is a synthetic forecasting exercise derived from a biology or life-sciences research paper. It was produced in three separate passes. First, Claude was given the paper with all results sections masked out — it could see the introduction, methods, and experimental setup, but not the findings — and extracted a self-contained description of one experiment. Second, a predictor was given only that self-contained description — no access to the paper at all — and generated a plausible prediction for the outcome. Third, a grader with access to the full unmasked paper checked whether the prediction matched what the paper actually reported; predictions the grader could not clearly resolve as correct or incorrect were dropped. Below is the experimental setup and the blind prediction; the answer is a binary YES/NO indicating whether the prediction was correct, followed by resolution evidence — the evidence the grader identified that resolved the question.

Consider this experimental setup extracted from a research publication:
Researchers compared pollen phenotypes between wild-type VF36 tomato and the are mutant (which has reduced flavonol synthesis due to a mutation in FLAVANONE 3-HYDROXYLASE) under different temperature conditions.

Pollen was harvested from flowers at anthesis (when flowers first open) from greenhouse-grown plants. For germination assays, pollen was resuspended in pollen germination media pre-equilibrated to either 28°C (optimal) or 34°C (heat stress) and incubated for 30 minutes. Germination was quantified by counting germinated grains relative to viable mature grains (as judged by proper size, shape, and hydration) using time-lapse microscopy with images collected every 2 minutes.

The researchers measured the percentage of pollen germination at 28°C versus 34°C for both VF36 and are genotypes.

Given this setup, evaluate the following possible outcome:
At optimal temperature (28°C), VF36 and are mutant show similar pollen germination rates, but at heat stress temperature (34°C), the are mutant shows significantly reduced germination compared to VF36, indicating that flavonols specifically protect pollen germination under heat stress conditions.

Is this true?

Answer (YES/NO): NO